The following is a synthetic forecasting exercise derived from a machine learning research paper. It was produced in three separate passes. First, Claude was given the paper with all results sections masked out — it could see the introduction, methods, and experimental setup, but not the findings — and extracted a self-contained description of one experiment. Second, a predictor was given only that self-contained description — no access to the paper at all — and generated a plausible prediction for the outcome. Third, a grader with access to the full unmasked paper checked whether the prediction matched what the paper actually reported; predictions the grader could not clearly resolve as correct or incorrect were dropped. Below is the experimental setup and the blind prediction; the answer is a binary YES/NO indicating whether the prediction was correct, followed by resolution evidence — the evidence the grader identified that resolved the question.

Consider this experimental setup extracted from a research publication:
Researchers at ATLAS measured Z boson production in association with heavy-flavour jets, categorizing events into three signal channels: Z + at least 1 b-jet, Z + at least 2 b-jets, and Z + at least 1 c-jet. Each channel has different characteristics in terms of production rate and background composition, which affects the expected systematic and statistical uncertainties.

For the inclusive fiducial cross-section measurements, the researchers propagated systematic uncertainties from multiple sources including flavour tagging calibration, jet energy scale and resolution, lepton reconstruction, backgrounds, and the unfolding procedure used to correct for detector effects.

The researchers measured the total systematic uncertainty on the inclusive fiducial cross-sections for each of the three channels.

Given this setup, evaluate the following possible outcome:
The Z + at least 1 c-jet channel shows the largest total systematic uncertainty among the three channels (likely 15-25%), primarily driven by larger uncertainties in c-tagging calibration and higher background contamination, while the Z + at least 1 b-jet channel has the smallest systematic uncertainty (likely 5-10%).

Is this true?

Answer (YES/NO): NO